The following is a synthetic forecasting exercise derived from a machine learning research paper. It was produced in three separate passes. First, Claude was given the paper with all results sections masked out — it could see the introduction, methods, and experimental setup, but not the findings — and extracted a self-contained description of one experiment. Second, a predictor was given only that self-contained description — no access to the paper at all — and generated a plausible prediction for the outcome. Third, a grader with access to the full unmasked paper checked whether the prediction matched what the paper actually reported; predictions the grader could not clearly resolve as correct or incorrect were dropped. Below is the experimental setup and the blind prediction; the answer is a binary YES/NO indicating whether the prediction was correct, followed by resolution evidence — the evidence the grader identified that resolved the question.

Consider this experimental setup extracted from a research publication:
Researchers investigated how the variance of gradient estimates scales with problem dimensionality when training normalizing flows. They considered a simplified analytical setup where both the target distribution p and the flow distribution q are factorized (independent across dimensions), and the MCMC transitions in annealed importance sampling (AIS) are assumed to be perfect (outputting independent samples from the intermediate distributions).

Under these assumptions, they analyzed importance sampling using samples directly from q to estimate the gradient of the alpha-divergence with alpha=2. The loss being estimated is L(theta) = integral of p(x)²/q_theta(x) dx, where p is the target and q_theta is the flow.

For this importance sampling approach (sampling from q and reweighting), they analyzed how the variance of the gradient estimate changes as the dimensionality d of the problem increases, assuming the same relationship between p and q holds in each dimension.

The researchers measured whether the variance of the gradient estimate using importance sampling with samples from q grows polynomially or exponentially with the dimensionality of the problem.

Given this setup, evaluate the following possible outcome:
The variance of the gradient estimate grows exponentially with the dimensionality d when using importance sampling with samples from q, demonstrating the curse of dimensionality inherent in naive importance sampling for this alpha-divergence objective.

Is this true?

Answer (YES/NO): YES